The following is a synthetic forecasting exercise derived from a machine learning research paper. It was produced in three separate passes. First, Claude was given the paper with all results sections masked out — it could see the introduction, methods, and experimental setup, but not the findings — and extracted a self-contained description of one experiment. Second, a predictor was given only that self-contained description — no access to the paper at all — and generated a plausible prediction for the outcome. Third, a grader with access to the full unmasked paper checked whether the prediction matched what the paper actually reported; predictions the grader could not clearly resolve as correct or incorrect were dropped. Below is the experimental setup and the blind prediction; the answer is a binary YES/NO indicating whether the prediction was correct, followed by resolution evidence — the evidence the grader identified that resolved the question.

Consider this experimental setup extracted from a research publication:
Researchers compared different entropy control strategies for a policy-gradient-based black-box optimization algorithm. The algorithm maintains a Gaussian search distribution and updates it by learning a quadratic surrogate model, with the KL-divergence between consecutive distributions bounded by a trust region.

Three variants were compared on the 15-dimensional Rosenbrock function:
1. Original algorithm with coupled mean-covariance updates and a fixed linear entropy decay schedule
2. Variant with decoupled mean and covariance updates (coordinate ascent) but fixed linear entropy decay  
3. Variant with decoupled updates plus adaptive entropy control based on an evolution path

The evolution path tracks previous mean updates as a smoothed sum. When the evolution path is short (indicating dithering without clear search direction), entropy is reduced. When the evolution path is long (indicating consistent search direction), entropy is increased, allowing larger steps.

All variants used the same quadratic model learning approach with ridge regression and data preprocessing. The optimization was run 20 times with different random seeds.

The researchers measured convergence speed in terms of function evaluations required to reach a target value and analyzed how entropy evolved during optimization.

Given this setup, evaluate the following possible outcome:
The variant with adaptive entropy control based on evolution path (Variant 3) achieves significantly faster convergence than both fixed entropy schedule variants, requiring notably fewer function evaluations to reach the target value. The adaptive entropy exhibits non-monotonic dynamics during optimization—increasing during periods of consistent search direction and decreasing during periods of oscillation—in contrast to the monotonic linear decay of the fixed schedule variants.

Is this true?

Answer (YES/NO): NO